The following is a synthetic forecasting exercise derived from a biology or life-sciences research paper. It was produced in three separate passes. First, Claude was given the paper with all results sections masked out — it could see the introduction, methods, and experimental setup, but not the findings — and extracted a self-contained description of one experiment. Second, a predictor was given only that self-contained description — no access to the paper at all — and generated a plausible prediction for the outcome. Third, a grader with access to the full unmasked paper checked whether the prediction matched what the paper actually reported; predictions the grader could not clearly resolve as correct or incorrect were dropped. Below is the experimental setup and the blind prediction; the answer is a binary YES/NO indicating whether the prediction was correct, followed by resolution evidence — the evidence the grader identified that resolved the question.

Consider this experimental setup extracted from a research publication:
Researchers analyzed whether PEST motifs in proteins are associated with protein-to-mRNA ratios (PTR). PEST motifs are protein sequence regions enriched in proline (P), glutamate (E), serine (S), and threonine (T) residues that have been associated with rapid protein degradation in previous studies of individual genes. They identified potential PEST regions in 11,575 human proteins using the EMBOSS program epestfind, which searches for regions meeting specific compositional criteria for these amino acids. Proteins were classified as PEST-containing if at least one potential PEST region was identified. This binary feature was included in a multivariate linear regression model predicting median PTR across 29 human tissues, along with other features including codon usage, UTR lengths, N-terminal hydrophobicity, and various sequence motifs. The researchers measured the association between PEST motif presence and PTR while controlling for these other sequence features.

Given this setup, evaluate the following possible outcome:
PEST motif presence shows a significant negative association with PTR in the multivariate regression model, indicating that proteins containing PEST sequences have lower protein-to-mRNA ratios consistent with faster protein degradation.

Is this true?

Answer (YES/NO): YES